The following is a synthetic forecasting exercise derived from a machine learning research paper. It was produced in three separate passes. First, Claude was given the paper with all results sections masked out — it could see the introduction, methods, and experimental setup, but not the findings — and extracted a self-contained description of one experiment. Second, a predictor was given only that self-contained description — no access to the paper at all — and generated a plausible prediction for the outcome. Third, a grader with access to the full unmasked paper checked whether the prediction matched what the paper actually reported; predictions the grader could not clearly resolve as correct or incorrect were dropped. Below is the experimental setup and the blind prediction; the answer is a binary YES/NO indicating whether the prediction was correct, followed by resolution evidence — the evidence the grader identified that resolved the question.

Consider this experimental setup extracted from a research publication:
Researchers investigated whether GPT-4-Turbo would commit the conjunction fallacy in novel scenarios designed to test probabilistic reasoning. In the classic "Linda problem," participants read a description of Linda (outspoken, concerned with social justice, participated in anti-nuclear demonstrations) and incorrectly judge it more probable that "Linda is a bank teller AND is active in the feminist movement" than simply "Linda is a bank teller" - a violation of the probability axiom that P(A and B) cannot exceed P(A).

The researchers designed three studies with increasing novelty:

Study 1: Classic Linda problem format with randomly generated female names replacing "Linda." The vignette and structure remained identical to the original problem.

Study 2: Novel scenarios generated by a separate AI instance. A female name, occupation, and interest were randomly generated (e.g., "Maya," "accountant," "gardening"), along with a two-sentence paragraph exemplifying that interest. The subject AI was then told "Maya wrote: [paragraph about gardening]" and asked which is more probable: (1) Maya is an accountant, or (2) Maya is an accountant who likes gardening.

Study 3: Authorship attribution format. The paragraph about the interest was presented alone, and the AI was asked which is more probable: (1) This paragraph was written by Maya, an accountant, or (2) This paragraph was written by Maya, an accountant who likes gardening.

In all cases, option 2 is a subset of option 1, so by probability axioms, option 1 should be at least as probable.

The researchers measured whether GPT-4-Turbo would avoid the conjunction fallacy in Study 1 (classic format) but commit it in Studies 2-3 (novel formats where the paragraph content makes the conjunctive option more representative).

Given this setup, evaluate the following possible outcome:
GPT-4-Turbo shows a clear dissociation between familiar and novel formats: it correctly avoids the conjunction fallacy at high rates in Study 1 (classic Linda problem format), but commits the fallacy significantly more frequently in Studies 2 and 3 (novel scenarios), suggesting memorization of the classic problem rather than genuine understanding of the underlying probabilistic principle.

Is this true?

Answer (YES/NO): YES